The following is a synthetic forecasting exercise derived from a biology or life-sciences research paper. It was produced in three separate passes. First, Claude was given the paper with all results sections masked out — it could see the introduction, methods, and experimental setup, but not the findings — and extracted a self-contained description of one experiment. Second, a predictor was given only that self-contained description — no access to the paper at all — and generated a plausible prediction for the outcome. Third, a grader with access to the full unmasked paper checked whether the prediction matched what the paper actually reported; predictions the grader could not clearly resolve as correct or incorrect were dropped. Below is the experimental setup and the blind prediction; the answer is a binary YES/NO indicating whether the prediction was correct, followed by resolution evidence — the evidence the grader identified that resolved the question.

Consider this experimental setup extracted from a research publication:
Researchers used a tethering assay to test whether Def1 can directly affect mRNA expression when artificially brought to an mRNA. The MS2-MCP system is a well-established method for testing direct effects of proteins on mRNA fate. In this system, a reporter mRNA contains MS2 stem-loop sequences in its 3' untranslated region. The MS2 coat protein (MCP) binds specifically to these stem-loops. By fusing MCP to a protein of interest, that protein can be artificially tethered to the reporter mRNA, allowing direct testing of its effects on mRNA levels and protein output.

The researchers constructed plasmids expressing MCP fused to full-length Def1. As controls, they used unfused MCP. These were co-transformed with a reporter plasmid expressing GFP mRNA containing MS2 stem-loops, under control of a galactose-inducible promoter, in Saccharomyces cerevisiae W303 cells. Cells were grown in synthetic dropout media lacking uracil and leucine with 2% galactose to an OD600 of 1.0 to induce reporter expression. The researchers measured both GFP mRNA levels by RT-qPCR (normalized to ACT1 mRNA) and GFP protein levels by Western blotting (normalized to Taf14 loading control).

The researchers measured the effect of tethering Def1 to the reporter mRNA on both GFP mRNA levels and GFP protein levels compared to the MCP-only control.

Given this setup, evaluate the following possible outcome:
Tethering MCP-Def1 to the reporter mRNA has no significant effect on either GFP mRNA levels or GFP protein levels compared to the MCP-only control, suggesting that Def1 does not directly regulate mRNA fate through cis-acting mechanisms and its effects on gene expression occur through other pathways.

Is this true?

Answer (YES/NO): NO